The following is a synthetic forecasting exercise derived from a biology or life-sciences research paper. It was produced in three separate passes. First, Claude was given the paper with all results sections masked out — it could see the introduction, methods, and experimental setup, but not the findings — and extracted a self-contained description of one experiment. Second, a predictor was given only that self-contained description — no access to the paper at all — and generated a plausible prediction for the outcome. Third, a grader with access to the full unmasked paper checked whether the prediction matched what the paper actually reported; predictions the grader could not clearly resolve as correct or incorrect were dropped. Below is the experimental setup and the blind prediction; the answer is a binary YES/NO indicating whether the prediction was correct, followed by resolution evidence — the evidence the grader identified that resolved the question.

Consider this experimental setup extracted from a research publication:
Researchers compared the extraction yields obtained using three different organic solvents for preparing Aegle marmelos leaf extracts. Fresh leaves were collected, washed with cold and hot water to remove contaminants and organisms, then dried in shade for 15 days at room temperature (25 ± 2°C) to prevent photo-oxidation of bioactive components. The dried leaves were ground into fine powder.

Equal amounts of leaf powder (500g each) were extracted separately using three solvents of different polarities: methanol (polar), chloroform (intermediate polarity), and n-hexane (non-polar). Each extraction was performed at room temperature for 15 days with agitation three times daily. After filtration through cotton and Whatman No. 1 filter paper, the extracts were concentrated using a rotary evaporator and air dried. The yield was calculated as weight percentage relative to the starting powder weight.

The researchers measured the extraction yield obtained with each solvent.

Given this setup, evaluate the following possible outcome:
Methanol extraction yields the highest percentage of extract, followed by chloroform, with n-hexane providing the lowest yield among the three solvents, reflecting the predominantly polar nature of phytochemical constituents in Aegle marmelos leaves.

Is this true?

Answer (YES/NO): NO